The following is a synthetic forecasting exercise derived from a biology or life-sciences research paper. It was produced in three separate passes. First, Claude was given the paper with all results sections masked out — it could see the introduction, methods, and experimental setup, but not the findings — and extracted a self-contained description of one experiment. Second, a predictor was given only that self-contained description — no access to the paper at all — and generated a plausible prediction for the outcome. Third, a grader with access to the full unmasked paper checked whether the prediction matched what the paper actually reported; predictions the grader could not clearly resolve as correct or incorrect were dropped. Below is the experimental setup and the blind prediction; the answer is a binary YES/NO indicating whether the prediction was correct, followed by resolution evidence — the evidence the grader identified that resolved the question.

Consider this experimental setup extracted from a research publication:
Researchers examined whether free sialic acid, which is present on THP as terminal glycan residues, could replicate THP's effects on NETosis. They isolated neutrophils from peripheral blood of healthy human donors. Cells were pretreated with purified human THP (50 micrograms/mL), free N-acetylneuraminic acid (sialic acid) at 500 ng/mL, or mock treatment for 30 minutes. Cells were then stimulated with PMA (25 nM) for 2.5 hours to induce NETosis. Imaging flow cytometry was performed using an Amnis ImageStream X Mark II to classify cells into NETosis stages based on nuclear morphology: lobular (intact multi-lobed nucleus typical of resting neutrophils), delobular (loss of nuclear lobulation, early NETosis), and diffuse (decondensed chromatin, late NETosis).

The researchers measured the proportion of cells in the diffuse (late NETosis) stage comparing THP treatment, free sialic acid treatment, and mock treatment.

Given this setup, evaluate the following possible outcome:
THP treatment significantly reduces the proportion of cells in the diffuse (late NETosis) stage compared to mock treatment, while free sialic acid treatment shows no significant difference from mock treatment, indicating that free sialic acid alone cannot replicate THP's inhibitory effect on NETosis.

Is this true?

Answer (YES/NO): NO